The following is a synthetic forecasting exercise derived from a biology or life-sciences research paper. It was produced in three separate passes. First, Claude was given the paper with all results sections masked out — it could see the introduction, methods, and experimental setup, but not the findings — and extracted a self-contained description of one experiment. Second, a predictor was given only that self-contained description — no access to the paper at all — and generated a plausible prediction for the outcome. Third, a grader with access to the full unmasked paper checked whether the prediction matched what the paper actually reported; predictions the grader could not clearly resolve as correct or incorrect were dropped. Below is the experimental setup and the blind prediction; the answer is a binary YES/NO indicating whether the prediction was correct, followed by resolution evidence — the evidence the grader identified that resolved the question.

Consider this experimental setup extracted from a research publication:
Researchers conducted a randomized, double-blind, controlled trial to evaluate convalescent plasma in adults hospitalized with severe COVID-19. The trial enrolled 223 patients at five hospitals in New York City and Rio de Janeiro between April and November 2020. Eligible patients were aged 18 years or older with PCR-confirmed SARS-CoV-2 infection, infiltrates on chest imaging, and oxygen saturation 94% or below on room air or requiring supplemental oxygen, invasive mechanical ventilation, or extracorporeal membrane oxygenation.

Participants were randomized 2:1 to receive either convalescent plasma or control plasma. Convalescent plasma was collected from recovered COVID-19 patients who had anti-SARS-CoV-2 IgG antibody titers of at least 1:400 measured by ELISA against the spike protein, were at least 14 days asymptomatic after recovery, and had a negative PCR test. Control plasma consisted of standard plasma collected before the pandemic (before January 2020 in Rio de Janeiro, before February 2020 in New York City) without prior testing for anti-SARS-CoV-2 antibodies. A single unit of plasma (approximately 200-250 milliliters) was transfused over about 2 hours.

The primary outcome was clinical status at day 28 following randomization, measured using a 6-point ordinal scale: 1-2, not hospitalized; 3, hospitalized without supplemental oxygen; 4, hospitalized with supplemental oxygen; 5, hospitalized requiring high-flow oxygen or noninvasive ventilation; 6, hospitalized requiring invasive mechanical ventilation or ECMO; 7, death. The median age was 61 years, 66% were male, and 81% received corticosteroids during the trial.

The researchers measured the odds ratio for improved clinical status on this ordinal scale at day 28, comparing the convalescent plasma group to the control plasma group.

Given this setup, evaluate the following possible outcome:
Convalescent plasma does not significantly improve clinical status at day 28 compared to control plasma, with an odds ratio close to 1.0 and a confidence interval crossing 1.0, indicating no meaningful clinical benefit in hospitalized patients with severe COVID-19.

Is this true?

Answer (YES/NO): NO